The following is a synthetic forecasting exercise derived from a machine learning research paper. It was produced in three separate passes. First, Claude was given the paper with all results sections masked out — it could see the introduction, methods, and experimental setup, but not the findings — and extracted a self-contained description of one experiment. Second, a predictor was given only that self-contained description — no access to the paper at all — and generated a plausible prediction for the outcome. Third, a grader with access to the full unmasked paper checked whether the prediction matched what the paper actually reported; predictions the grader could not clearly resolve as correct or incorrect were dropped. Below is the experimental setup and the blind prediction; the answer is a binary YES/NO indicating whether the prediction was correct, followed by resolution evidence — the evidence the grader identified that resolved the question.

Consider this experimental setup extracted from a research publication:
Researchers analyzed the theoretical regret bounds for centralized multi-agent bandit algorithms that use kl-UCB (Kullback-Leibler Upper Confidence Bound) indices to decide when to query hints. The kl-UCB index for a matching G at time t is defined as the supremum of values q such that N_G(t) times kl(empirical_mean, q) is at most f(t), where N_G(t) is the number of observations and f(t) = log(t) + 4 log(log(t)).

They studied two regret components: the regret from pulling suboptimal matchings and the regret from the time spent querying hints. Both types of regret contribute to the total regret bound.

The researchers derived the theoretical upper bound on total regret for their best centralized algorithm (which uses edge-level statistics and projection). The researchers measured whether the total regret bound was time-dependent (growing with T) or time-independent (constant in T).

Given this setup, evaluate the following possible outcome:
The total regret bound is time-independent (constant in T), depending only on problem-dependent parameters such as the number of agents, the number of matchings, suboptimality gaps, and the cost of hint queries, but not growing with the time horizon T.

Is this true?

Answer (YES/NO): YES